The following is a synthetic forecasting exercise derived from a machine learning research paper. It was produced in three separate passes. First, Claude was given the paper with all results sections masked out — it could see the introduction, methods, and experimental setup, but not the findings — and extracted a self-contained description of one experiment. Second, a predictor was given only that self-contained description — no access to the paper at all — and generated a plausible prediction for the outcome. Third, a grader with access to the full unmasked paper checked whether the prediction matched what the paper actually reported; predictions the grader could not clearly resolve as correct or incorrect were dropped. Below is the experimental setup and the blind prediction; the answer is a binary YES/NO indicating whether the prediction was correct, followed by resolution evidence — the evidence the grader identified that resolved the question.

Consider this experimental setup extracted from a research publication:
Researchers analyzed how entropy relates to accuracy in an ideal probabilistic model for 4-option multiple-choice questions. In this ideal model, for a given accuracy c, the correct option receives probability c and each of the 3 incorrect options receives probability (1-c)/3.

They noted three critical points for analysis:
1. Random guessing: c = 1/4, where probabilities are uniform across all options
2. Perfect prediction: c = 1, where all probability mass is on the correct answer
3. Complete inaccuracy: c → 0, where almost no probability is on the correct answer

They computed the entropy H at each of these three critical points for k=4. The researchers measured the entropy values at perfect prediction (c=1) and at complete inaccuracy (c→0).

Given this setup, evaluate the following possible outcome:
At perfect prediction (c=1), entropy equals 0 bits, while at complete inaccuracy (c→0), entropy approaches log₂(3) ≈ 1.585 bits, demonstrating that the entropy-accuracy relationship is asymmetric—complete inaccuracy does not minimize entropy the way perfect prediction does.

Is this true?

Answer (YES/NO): YES